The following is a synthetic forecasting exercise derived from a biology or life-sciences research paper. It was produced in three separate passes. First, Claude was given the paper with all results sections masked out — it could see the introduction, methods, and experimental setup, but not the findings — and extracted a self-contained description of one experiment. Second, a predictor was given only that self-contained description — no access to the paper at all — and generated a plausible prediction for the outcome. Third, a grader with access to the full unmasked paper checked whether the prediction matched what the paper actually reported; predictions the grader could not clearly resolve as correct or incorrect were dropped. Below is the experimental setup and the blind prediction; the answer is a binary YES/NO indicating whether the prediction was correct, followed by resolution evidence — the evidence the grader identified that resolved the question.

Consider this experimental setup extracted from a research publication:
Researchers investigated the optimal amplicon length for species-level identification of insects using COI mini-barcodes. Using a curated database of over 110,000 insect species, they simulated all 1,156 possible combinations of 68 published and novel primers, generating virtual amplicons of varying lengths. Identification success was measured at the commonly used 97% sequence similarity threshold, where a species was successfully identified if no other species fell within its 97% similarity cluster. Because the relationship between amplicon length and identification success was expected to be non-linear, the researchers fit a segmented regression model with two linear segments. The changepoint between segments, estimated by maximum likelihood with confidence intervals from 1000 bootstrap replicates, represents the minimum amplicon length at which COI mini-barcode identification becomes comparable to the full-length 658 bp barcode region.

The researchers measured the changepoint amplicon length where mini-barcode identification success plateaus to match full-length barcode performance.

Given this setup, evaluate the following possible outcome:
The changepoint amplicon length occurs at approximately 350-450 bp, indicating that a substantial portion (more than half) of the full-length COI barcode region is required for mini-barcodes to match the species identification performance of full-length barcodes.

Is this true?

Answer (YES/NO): NO